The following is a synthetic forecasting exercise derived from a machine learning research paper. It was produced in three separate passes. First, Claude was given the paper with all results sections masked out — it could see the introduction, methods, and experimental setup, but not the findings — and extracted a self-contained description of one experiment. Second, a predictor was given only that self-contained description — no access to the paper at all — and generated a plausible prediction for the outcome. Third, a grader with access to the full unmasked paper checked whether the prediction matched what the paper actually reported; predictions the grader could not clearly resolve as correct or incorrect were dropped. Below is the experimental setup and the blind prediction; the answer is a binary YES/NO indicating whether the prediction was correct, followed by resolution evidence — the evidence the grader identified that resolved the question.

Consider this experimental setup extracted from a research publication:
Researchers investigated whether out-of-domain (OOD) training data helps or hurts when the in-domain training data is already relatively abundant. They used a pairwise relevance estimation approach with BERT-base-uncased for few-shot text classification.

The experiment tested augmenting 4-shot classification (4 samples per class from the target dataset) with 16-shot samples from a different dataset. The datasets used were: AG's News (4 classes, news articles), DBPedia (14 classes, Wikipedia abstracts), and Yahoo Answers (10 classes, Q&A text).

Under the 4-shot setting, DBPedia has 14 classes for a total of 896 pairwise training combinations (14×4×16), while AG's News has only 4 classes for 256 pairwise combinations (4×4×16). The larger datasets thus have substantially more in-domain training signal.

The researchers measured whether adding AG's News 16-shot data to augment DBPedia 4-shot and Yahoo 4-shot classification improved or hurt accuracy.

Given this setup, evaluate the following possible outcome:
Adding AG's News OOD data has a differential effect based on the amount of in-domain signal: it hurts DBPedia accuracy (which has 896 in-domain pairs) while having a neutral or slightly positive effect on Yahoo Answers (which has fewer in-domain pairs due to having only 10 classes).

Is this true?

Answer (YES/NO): NO